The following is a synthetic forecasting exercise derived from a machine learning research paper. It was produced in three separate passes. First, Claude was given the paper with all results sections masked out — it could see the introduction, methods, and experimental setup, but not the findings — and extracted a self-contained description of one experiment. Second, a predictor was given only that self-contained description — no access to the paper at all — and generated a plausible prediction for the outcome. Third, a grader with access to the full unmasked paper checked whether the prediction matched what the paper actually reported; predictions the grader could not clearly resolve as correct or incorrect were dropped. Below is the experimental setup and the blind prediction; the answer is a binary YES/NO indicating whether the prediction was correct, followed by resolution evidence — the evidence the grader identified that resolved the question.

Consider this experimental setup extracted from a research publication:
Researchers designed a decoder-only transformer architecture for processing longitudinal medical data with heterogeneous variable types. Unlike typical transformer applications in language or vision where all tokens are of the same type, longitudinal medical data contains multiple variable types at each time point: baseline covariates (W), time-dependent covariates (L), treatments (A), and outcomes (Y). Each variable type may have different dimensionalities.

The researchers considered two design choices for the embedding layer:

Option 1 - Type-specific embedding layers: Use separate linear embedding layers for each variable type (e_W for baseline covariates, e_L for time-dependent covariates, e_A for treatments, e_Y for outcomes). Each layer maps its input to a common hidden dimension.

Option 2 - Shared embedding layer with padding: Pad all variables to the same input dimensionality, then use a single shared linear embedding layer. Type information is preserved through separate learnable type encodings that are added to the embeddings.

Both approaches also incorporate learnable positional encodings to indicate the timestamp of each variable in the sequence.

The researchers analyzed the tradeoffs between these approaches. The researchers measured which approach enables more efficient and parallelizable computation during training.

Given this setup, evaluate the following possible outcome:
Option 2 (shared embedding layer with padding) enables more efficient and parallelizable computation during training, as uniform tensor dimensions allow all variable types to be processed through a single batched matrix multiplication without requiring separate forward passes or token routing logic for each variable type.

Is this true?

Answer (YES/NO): YES